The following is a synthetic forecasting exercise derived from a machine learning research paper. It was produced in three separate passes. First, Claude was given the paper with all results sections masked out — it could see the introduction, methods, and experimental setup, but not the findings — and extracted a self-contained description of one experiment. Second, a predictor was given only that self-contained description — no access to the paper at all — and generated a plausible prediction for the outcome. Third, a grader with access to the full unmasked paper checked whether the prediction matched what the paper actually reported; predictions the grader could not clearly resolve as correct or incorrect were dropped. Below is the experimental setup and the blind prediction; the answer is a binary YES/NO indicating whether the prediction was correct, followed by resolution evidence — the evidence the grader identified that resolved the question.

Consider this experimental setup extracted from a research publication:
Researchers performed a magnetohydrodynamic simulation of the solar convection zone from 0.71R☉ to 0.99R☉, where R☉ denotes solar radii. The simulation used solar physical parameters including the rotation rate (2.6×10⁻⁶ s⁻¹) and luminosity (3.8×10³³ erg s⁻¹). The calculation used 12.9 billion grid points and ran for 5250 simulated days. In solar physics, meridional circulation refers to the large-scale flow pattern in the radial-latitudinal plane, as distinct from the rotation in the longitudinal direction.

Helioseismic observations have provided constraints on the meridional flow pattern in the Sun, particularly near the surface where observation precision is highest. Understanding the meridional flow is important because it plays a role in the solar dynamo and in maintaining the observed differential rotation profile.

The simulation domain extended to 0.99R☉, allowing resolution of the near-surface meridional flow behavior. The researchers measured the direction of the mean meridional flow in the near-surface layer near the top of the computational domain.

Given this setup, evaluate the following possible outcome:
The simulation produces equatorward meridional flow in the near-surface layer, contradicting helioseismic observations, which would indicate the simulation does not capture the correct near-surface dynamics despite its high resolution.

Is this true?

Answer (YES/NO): NO